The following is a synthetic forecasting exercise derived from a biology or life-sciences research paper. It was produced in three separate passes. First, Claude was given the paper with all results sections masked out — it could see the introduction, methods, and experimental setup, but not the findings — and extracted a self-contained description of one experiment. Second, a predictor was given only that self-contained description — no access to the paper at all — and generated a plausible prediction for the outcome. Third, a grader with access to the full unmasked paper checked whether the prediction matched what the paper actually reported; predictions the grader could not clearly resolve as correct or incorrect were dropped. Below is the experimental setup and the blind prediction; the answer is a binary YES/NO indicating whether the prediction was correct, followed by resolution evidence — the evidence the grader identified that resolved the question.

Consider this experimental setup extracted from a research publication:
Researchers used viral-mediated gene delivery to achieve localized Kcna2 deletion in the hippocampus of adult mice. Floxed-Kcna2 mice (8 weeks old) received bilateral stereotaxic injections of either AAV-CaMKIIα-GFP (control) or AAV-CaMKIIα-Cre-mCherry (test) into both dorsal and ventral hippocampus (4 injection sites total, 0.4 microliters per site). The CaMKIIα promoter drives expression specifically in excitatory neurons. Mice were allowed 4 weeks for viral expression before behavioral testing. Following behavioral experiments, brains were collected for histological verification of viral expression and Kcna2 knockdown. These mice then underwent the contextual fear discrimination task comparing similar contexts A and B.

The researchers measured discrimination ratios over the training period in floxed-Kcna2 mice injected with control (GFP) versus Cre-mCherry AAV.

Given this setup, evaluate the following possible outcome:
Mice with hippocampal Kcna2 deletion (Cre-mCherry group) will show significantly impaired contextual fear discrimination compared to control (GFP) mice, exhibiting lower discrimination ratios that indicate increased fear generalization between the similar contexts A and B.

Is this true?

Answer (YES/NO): YES